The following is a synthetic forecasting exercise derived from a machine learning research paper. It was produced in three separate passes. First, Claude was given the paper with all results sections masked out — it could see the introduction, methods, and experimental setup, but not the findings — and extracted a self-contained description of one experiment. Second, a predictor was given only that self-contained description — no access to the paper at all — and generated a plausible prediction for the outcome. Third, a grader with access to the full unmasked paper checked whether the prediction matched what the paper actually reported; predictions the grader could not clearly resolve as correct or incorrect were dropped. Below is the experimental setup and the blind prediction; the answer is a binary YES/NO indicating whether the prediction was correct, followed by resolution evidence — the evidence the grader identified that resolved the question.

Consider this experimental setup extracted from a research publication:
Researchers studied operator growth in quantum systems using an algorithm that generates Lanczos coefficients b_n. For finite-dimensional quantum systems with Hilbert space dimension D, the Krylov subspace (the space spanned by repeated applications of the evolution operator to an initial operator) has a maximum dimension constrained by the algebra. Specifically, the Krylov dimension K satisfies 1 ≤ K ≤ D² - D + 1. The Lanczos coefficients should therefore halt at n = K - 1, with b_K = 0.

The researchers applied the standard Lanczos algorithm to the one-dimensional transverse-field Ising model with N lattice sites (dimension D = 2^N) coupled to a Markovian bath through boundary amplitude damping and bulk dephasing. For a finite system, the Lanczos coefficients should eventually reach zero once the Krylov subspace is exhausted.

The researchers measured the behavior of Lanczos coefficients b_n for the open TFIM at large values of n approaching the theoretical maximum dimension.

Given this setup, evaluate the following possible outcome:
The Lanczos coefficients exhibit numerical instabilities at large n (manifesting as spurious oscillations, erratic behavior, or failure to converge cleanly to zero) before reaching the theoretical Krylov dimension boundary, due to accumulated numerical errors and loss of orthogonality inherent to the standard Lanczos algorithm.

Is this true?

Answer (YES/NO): NO